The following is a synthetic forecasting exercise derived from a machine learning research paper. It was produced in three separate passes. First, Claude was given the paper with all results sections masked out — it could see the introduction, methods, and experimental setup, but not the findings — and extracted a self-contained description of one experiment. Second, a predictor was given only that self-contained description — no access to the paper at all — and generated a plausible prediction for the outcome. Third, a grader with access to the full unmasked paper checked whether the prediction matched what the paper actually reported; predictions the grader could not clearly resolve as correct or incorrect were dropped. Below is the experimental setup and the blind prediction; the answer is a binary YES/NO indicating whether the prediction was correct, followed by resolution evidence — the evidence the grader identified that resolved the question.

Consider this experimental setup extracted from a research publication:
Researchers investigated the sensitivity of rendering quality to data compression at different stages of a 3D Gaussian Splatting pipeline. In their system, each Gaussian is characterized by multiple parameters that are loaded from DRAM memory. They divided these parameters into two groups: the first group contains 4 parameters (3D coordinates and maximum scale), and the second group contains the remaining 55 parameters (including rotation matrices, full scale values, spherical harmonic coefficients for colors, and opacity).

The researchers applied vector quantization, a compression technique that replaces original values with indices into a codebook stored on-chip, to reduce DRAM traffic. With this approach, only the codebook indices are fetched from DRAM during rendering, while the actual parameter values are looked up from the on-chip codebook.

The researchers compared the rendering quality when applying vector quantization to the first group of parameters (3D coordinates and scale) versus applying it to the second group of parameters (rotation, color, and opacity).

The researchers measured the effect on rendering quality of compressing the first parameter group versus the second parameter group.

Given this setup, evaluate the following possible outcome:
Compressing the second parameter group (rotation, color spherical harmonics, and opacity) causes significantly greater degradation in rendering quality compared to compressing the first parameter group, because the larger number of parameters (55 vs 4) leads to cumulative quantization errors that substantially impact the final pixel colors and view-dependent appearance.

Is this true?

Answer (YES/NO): NO